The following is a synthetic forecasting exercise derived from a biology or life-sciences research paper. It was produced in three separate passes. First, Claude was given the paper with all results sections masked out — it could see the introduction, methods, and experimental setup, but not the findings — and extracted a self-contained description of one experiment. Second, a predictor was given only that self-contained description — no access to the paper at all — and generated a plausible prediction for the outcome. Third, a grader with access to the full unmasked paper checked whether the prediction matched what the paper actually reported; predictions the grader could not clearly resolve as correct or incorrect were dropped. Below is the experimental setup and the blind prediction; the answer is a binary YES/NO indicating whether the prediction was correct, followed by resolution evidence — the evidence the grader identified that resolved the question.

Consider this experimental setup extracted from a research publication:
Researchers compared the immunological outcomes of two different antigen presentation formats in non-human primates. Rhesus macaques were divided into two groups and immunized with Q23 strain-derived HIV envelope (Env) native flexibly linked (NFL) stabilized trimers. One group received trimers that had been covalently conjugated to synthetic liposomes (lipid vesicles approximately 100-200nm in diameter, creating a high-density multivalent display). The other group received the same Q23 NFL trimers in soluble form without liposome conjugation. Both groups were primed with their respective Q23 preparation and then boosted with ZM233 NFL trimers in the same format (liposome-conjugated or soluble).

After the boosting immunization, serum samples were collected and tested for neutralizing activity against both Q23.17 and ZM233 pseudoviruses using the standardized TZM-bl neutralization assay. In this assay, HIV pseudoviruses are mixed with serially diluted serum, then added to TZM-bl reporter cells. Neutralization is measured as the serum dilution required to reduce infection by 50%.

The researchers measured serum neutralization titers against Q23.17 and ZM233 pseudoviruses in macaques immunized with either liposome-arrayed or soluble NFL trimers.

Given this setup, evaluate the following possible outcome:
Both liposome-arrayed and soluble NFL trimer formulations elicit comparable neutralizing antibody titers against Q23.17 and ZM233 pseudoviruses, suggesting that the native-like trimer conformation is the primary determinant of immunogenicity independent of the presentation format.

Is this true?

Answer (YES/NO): NO